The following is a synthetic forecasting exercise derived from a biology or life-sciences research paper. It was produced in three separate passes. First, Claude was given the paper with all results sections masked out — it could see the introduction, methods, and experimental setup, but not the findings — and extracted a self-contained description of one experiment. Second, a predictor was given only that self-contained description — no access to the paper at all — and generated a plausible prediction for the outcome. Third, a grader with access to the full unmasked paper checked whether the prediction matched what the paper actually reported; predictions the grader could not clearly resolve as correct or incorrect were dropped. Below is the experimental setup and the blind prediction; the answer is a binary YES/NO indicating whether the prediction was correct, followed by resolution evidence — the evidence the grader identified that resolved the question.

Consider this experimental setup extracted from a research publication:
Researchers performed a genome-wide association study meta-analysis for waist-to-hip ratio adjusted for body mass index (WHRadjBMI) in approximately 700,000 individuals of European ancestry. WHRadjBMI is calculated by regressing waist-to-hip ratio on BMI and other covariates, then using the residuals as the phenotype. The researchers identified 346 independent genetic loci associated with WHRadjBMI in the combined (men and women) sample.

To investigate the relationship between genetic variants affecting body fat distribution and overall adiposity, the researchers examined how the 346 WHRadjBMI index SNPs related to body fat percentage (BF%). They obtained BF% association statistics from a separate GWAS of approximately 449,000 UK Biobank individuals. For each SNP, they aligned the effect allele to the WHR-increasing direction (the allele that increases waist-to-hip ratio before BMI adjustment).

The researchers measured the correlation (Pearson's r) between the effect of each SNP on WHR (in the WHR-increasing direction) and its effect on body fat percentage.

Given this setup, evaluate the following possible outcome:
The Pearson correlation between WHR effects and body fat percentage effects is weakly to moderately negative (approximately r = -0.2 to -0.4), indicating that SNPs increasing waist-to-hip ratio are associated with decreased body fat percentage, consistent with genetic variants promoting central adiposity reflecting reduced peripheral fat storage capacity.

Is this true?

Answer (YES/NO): YES